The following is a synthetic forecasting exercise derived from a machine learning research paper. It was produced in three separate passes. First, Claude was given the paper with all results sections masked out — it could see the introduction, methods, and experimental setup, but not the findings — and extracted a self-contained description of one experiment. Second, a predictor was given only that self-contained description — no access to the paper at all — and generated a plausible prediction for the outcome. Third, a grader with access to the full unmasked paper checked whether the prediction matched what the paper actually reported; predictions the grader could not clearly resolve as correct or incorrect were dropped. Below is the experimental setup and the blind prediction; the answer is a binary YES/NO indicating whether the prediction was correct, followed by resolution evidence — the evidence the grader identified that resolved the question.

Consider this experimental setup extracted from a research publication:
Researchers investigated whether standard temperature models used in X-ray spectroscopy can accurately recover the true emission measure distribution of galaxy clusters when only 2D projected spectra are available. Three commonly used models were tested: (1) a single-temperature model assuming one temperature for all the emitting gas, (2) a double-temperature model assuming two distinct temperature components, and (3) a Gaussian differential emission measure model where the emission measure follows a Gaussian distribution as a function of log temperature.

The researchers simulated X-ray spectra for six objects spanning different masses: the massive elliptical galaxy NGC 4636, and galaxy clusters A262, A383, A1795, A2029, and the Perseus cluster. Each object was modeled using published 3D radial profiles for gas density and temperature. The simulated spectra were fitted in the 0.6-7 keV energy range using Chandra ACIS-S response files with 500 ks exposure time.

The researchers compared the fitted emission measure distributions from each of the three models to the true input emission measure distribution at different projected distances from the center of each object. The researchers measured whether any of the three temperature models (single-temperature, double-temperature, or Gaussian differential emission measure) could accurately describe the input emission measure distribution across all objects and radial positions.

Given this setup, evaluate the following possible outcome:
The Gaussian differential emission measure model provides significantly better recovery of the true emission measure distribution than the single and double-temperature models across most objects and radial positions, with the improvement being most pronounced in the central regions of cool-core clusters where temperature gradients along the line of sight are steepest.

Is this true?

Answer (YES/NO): NO